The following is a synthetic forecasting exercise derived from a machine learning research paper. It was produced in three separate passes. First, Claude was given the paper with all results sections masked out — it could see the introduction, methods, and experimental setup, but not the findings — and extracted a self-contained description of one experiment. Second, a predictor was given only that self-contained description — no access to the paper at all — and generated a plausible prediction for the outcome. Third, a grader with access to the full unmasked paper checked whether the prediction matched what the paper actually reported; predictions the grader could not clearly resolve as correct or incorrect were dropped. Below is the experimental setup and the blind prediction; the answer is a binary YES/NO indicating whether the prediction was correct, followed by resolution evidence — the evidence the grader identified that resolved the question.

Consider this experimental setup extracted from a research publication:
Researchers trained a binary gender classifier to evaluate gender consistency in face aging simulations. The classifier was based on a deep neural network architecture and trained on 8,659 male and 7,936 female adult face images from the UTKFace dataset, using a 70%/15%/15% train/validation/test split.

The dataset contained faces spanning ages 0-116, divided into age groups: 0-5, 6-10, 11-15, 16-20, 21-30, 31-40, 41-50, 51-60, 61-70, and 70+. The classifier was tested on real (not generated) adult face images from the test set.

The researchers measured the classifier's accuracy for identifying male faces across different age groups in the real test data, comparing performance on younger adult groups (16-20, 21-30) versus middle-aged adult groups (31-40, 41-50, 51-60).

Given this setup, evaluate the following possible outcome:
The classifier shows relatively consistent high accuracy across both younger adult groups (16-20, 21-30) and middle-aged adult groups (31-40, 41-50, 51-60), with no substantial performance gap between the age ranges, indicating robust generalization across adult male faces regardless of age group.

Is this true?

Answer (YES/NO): NO